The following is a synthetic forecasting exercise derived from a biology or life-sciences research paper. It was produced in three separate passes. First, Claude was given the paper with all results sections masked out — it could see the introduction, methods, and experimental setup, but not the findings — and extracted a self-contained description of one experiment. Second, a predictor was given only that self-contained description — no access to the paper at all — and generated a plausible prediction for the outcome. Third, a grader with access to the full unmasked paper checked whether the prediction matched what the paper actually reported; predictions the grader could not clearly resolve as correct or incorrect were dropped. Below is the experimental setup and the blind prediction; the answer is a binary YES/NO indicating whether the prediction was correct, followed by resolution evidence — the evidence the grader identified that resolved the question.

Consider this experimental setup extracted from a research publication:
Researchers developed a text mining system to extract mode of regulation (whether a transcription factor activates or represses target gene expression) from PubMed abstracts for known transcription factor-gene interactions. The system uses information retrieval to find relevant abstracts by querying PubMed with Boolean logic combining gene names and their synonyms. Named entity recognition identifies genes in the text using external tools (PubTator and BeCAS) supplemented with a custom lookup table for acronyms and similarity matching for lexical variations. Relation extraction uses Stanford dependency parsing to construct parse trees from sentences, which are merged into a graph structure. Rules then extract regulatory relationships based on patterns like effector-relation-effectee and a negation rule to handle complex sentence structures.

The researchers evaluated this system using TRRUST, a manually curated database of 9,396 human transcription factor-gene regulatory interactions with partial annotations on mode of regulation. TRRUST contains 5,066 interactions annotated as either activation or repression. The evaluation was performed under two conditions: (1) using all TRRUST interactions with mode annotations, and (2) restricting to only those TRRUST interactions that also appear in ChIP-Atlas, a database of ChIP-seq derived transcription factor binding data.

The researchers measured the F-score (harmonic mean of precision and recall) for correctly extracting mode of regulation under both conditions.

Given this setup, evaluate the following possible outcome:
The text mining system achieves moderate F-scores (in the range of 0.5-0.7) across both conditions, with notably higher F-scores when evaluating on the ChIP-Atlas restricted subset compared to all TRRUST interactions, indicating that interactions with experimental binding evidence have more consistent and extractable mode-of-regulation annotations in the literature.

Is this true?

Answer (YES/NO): NO